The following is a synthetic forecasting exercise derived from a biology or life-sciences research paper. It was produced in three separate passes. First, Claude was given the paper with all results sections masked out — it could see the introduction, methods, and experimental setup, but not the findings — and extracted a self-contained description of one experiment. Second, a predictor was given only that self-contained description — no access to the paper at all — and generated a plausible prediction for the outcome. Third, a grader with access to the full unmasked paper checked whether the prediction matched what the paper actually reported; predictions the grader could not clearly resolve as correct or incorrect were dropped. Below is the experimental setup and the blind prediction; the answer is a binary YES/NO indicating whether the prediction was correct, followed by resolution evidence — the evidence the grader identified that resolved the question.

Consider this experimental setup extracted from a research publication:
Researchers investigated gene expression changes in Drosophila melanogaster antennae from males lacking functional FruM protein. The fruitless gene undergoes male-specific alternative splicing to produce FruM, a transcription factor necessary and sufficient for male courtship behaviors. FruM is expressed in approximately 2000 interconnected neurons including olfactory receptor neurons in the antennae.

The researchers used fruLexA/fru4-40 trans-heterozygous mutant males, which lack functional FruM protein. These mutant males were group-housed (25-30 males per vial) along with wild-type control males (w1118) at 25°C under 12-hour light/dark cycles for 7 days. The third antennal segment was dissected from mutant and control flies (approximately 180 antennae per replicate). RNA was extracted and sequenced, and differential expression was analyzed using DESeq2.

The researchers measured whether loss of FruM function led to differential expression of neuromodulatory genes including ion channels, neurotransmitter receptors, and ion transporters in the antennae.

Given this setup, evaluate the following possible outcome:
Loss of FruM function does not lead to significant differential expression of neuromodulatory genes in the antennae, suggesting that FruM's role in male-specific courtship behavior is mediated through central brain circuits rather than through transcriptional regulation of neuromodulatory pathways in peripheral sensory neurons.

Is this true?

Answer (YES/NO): NO